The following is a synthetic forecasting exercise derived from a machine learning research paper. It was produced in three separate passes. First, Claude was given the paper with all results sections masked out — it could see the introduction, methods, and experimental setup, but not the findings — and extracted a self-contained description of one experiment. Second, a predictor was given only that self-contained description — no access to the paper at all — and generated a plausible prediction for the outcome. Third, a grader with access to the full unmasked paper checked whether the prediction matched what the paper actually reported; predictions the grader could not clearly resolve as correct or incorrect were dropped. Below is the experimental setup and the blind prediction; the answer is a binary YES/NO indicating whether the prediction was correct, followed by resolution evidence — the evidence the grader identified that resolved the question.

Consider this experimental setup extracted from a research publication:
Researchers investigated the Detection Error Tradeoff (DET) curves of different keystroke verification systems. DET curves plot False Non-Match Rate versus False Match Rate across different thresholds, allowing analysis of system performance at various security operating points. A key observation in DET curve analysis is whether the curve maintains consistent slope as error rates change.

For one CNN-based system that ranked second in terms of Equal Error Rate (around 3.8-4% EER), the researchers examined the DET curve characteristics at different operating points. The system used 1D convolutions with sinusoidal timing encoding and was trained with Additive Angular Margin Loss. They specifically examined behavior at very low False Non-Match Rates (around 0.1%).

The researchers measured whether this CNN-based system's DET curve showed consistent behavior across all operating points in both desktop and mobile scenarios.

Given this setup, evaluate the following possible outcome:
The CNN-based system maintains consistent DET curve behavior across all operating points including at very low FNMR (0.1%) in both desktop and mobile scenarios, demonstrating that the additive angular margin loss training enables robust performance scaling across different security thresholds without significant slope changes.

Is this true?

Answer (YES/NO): NO